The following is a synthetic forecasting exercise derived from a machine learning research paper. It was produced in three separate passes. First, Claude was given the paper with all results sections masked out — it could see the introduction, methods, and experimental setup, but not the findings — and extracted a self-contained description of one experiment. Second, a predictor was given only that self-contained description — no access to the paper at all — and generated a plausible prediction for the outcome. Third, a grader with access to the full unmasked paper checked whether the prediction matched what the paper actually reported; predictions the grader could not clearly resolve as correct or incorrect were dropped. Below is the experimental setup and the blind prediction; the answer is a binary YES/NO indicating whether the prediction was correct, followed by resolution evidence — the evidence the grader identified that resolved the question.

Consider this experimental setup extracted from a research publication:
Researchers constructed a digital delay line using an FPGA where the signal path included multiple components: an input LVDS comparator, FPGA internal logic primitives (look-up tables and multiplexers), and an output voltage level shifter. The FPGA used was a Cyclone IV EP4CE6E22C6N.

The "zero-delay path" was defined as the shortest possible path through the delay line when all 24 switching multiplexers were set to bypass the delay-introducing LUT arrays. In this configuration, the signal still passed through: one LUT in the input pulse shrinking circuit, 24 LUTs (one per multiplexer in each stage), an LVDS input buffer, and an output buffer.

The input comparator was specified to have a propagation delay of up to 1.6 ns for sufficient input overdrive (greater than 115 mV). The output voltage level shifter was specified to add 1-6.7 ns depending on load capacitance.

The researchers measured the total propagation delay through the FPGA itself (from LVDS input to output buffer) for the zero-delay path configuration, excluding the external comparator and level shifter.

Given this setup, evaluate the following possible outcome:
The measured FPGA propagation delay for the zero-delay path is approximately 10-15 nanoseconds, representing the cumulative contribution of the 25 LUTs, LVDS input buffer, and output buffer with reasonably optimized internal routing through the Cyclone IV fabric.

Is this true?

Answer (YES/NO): NO